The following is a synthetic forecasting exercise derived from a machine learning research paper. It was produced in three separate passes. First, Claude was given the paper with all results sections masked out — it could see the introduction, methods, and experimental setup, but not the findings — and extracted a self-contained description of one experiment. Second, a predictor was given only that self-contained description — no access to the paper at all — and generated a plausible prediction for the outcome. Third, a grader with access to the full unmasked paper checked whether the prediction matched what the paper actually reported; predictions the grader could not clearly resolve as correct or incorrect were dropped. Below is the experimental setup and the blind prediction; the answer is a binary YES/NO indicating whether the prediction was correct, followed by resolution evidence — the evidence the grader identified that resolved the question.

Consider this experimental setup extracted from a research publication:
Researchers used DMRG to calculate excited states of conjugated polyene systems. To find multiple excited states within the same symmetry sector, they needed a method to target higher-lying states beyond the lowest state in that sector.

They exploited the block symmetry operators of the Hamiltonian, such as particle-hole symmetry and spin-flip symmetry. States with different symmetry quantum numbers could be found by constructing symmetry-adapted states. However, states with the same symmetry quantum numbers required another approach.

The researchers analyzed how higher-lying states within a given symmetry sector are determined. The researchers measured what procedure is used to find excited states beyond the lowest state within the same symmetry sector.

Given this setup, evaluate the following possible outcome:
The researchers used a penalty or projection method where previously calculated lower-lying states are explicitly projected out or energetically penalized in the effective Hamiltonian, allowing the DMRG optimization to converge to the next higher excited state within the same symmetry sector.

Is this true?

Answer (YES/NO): YES